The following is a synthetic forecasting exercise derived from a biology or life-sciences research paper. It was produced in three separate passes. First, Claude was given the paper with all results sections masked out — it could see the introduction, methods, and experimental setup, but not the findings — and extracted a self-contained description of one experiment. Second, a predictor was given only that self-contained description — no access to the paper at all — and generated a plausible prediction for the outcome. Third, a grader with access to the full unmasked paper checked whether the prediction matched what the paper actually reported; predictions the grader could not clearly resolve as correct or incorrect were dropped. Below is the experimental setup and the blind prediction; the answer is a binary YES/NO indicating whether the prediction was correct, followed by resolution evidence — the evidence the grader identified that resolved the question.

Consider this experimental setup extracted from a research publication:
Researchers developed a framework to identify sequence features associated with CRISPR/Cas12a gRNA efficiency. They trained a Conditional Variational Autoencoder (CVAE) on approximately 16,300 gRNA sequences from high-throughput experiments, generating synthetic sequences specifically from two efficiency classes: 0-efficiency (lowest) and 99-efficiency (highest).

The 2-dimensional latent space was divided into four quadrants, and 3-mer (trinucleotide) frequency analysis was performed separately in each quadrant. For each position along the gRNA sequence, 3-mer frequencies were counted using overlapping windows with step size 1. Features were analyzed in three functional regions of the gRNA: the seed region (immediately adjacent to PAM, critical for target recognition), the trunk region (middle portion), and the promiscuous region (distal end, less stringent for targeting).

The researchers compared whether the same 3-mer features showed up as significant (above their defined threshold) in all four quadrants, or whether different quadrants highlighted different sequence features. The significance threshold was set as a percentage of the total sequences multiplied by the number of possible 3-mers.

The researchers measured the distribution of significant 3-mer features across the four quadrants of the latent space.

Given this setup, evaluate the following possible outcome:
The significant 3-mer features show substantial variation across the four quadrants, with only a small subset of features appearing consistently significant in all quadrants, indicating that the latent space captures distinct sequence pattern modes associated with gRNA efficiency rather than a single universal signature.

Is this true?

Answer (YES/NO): YES